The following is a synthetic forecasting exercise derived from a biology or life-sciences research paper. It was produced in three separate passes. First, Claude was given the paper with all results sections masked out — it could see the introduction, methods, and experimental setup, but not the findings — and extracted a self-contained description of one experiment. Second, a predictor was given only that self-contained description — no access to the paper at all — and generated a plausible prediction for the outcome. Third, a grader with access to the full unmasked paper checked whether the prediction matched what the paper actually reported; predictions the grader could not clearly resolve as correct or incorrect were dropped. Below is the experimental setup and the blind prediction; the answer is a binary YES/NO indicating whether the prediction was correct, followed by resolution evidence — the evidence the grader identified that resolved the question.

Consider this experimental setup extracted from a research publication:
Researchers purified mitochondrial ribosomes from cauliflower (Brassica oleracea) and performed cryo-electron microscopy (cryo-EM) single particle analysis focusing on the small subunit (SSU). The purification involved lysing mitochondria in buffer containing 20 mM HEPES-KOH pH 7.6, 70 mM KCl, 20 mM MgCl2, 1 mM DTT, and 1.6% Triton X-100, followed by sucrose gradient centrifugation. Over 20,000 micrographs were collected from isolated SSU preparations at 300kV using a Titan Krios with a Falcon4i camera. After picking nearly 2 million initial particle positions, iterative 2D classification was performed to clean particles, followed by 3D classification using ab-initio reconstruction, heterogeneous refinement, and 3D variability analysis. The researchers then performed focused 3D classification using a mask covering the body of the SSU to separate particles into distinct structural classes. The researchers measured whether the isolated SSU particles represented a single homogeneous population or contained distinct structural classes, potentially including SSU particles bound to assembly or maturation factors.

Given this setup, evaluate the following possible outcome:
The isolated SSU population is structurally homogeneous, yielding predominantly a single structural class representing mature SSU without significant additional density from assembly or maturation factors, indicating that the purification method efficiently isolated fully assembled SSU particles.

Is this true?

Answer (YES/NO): NO